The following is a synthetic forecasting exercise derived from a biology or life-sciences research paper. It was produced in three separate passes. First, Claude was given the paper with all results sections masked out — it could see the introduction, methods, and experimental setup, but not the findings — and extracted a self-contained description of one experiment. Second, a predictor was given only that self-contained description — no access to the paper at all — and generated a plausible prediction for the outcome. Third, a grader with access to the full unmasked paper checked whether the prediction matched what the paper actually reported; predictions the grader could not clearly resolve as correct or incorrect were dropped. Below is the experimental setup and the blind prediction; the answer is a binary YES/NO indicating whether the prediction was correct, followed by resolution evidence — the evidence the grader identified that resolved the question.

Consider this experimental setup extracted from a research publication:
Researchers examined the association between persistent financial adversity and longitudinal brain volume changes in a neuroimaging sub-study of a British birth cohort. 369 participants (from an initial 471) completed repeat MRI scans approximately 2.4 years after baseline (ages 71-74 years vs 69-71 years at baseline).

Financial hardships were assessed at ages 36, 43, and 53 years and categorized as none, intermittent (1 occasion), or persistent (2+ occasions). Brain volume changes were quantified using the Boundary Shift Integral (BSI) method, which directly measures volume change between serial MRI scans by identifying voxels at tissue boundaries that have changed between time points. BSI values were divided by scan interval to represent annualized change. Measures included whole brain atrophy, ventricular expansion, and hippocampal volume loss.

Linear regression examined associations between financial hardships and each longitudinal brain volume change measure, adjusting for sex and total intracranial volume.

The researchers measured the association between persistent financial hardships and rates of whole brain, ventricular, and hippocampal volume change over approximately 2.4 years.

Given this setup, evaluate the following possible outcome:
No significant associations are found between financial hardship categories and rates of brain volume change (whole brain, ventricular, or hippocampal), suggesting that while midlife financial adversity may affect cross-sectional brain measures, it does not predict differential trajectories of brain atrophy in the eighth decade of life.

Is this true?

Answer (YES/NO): YES